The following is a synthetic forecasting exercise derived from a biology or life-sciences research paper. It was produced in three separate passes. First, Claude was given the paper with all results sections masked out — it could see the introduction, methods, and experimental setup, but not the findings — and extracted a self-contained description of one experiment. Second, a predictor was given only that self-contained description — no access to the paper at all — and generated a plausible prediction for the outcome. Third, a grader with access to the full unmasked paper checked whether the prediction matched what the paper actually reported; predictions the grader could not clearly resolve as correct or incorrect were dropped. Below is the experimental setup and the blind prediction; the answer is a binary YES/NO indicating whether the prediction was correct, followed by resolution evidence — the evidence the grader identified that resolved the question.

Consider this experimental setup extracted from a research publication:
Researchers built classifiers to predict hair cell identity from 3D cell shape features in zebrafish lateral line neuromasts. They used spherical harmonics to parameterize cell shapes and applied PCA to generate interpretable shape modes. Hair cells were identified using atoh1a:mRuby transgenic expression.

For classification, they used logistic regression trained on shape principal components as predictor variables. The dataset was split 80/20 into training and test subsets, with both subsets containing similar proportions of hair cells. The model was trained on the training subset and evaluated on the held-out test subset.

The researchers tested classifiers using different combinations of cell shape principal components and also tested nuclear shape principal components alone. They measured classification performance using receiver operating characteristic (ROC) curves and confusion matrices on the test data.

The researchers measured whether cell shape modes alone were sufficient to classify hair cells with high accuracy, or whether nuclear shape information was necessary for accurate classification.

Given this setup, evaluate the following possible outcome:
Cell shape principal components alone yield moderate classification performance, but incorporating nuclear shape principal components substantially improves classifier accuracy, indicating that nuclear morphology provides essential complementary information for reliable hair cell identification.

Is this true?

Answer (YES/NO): NO